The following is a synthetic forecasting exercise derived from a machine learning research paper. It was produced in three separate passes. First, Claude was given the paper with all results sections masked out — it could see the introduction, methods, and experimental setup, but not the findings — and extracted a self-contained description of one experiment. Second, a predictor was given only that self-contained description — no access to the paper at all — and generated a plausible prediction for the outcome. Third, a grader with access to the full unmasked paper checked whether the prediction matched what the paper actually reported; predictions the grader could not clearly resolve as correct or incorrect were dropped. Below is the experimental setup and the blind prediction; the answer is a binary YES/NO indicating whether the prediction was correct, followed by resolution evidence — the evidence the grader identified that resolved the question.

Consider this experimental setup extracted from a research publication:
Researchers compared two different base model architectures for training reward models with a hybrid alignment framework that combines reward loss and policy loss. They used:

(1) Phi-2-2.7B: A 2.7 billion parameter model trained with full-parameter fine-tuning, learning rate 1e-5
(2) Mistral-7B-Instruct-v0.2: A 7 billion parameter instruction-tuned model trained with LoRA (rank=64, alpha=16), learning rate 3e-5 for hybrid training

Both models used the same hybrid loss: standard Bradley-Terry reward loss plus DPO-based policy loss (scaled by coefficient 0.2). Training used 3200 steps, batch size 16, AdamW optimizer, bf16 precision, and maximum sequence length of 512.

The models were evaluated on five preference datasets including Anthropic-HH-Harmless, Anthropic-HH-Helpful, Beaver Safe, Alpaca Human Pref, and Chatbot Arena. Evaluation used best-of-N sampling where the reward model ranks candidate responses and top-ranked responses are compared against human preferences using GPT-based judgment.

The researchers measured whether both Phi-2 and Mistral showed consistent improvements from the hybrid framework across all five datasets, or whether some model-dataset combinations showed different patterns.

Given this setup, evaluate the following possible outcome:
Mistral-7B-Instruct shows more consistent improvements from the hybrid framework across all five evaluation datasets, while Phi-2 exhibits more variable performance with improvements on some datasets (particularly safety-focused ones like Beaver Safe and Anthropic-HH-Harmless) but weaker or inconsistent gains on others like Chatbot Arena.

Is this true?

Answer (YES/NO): NO